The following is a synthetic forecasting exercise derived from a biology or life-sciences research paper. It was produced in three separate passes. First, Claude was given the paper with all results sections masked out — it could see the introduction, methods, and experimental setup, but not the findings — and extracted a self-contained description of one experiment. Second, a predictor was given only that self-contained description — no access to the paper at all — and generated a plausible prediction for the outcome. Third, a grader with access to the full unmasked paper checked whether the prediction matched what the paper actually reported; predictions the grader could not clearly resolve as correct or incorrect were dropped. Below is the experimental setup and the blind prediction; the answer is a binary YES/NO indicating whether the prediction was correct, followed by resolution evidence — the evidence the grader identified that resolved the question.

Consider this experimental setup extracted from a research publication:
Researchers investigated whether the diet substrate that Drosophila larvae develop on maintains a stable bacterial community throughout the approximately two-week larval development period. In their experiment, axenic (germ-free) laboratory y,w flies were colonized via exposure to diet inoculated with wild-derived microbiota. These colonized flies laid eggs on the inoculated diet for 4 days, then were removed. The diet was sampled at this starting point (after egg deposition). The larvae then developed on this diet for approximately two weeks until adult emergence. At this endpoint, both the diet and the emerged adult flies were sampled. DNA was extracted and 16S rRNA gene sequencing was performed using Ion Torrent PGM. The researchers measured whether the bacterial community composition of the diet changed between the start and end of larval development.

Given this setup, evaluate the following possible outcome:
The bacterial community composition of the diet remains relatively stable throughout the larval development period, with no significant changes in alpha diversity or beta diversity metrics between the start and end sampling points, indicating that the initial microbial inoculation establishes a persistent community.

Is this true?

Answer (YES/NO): YES